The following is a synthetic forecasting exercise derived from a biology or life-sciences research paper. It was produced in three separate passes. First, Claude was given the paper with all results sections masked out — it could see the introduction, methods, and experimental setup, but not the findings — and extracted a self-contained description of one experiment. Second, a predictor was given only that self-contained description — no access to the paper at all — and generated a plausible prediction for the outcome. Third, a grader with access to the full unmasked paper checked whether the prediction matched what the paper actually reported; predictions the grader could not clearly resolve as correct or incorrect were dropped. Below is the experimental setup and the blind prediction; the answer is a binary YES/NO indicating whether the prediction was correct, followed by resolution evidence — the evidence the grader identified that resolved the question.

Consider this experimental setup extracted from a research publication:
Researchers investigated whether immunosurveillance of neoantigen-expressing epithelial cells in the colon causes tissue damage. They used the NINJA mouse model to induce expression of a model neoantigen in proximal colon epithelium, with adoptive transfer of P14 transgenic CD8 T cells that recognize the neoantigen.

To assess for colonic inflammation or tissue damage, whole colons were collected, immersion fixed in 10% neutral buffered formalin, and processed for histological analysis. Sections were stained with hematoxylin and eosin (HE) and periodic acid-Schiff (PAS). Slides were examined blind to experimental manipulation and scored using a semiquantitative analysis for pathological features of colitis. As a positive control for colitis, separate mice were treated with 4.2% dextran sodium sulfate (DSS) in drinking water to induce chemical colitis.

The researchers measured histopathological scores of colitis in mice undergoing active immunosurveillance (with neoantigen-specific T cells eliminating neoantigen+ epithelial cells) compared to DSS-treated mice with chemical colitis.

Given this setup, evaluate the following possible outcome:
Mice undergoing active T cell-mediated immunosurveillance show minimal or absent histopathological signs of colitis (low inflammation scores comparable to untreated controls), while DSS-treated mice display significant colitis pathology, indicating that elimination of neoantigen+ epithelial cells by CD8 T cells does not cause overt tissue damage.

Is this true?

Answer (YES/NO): YES